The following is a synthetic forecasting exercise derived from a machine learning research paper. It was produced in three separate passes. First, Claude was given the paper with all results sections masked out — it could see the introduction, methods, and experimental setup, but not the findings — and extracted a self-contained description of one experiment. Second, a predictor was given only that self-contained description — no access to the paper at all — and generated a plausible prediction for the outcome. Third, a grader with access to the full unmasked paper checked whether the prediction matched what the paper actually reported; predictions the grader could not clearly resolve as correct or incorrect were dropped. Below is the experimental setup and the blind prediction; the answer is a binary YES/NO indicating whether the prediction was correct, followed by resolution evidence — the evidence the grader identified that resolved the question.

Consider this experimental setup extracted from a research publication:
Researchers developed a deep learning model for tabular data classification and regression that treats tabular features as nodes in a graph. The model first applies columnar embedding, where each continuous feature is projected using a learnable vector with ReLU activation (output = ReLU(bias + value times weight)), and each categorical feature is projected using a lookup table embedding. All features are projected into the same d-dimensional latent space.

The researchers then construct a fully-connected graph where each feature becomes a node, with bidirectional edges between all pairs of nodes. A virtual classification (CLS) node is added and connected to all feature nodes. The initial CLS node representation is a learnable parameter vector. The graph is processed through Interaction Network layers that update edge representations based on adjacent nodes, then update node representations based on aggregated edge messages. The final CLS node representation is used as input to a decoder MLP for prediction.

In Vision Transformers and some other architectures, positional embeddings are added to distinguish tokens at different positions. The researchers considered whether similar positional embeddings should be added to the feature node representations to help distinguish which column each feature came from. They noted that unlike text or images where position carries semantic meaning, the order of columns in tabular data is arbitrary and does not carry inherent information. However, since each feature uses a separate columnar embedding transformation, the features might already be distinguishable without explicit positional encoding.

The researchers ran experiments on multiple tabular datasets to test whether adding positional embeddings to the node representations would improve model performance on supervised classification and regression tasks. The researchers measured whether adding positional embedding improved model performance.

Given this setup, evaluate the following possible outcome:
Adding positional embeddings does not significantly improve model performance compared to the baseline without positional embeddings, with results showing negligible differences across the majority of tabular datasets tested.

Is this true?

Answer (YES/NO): YES